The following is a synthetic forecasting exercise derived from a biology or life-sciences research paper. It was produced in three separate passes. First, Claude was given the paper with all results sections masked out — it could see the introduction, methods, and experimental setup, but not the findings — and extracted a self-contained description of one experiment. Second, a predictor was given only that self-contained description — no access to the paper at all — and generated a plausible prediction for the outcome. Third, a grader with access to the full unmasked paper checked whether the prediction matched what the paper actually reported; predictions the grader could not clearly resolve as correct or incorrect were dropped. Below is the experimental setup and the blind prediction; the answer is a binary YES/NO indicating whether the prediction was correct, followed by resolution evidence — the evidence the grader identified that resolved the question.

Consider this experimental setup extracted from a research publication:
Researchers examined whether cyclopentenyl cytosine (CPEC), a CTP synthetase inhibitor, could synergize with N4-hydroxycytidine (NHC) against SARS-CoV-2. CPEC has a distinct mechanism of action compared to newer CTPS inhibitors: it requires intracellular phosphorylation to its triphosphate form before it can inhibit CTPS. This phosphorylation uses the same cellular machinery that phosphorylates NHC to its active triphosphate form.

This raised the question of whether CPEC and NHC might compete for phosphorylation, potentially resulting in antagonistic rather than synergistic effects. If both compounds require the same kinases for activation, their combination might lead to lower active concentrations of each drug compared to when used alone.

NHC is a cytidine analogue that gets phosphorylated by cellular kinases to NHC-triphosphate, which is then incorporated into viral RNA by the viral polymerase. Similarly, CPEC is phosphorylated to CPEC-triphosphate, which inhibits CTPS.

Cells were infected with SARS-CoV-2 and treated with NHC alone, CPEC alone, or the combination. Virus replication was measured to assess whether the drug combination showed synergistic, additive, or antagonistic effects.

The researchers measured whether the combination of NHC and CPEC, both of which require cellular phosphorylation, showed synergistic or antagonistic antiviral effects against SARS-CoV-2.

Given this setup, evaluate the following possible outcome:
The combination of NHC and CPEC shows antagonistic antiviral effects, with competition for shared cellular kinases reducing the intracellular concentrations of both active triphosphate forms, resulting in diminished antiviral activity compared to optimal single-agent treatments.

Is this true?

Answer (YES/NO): NO